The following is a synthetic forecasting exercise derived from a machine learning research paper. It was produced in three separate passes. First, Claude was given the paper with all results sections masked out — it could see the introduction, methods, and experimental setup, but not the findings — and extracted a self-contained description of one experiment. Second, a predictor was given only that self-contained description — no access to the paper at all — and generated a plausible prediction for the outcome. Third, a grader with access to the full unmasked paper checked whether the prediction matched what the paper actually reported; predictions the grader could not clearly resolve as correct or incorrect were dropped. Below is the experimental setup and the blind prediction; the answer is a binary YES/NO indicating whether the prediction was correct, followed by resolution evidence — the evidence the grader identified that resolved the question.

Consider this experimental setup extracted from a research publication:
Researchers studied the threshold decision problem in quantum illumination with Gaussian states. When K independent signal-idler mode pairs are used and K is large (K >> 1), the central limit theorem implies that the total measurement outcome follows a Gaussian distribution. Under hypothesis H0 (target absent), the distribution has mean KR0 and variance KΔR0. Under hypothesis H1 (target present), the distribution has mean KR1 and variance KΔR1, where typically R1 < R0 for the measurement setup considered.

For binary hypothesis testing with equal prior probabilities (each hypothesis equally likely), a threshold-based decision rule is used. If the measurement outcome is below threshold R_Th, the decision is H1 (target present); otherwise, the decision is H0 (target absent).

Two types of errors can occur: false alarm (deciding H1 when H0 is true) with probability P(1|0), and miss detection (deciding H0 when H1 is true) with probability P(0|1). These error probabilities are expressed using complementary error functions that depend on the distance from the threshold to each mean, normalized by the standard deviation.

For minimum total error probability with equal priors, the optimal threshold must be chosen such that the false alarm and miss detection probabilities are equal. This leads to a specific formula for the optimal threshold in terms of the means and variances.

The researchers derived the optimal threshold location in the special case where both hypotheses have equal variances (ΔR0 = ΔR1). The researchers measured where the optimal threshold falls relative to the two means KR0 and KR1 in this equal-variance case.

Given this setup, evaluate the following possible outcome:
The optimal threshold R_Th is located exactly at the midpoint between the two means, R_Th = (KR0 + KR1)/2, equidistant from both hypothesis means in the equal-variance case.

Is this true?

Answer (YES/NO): YES